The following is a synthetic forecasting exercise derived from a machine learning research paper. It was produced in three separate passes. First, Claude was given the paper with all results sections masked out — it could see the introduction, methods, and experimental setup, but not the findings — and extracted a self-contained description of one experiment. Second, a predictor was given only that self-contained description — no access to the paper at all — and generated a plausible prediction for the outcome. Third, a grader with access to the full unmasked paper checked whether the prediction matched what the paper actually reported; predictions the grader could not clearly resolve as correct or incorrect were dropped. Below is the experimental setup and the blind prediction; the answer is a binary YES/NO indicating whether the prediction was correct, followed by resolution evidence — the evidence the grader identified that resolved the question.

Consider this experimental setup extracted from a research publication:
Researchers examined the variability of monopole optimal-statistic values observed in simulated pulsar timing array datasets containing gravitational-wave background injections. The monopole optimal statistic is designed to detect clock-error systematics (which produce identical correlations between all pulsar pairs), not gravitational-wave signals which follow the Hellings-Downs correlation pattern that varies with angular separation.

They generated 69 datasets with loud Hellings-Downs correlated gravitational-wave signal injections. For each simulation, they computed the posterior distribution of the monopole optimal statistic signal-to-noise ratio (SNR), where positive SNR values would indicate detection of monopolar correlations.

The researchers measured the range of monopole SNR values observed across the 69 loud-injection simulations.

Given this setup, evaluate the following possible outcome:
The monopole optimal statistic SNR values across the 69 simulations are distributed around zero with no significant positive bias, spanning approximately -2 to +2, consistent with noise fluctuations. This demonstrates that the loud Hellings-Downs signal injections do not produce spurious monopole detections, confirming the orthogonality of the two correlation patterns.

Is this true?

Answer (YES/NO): NO